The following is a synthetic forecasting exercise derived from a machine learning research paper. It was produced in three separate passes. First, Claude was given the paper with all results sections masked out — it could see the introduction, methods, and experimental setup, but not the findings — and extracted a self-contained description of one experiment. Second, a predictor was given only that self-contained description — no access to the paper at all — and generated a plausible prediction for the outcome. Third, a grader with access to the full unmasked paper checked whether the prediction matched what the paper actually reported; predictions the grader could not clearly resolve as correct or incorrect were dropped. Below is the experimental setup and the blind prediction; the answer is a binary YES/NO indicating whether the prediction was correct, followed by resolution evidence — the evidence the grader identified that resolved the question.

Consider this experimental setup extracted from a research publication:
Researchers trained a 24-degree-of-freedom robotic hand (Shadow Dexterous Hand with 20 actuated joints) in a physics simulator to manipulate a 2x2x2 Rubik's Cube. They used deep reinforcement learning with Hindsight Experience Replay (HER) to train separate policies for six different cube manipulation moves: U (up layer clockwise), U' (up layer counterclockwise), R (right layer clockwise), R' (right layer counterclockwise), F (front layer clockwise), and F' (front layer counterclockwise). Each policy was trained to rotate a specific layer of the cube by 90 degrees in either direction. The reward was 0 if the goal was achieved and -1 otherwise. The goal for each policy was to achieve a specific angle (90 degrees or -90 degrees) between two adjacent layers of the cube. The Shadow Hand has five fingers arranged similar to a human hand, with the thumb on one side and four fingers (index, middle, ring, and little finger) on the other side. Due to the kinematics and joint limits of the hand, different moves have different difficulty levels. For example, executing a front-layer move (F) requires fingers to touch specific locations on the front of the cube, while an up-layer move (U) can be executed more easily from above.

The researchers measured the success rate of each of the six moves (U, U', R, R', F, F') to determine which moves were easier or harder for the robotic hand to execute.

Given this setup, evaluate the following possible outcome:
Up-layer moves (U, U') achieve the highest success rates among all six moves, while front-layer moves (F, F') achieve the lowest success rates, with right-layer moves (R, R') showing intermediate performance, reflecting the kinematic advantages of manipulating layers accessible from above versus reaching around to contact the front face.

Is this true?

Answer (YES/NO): NO